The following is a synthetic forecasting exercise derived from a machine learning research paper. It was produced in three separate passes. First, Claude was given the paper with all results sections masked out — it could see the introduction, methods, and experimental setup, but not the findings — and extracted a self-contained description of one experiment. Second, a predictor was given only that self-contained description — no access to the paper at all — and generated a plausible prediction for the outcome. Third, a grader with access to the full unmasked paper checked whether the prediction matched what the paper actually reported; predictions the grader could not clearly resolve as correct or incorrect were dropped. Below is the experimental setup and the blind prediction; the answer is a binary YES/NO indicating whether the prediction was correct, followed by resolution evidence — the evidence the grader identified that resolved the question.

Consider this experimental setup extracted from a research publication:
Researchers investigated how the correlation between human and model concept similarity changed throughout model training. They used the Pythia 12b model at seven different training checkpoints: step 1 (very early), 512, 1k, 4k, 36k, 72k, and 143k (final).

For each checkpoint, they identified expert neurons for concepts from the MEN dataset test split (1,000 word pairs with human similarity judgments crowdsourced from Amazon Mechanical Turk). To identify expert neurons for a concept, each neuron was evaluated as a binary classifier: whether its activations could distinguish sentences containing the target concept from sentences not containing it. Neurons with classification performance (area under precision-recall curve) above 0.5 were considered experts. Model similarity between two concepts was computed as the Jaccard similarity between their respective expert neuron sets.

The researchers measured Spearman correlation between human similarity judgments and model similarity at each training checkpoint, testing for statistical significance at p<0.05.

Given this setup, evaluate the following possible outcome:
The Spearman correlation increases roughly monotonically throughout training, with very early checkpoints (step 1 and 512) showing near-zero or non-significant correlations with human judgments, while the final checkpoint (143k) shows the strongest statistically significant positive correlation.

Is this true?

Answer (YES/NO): NO